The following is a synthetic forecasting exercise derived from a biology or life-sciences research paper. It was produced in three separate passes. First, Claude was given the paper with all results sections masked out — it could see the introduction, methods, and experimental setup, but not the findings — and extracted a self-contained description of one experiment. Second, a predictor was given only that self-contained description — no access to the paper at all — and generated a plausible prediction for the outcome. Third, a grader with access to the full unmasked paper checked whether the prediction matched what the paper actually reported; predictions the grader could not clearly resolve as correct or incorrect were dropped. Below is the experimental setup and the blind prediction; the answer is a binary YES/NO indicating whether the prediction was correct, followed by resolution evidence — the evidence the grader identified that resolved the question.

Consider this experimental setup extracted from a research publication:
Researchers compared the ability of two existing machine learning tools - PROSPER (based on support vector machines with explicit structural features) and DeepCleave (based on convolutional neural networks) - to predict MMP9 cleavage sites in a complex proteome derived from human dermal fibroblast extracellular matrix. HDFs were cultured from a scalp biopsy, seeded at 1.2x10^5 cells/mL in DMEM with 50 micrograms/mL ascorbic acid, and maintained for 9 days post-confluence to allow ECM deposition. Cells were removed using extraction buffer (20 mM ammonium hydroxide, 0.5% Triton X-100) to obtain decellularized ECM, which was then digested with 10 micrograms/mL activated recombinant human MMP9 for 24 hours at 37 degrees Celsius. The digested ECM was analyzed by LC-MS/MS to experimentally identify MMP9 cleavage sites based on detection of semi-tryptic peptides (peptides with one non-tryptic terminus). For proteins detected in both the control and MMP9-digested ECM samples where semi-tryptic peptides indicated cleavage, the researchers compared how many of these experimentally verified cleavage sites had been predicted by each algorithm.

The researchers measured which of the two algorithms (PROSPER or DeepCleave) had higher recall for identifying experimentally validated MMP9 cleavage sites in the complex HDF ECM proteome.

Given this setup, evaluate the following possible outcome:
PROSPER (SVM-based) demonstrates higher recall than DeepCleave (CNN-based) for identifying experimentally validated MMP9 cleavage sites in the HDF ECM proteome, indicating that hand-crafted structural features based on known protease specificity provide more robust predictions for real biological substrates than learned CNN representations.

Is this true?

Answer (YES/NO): NO